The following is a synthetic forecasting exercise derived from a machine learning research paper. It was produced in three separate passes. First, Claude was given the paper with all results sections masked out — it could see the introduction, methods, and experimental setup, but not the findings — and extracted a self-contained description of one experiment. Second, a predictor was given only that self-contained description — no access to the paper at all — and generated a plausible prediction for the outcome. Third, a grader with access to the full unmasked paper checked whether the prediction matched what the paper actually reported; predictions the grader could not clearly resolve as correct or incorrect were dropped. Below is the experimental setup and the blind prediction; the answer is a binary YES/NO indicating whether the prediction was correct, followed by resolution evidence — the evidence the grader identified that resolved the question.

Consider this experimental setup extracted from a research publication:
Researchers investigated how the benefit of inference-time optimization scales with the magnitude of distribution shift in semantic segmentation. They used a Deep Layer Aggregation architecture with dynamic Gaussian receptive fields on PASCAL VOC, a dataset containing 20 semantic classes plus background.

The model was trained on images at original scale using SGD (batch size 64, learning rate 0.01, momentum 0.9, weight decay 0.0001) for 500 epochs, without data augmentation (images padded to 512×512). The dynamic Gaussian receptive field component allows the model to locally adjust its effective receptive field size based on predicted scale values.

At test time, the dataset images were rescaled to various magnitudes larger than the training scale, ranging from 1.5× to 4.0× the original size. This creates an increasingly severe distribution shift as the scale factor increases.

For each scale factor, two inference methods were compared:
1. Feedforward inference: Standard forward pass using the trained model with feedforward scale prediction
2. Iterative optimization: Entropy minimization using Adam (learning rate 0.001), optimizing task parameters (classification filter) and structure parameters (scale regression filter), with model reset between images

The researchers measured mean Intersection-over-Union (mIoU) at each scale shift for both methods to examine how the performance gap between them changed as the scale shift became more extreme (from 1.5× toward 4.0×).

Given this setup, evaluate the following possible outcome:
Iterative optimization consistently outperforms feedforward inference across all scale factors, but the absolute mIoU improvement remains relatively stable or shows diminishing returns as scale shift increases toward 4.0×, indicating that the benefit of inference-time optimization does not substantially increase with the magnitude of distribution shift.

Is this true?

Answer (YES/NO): NO